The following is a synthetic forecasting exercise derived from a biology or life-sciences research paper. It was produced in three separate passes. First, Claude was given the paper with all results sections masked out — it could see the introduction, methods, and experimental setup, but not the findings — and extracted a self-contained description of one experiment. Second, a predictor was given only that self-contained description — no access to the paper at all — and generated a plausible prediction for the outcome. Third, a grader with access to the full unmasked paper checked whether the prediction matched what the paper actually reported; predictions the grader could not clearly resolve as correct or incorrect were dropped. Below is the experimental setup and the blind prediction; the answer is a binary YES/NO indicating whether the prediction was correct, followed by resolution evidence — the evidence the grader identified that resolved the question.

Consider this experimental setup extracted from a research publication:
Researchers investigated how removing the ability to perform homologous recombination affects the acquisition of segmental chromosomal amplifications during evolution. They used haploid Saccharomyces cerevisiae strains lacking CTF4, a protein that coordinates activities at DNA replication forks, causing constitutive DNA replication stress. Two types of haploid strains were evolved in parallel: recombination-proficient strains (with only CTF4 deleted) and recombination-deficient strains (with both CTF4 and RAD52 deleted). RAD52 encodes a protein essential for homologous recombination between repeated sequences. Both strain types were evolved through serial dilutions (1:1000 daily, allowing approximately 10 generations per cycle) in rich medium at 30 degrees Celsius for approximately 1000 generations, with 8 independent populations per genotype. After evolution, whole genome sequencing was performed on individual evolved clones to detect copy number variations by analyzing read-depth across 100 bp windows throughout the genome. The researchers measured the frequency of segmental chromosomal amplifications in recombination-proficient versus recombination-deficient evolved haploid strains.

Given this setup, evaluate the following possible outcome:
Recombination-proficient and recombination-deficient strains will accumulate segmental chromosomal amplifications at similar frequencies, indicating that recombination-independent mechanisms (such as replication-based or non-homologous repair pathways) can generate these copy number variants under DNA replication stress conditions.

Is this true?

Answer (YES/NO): NO